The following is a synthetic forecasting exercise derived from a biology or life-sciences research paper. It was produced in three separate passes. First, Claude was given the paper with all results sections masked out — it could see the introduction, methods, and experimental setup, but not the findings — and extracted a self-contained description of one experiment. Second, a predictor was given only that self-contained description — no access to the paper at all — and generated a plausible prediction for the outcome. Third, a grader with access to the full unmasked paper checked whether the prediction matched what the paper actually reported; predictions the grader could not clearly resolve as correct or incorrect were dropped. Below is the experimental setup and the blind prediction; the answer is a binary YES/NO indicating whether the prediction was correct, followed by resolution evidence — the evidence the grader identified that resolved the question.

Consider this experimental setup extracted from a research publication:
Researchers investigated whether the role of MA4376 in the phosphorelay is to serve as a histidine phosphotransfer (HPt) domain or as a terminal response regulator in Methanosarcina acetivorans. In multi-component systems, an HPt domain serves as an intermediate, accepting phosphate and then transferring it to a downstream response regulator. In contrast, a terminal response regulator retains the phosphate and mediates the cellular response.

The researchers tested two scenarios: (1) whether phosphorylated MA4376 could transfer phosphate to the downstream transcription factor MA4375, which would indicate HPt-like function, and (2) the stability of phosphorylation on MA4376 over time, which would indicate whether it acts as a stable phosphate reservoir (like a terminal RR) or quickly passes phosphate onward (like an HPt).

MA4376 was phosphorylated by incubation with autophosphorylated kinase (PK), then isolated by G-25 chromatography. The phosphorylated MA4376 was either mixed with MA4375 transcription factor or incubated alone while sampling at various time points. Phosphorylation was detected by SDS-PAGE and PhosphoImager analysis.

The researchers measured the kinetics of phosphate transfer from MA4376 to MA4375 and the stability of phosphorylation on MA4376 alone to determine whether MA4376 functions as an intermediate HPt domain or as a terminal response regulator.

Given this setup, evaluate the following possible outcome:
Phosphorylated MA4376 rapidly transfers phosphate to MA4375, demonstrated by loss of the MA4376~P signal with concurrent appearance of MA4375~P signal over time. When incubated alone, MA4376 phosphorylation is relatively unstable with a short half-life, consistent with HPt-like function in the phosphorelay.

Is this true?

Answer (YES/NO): NO